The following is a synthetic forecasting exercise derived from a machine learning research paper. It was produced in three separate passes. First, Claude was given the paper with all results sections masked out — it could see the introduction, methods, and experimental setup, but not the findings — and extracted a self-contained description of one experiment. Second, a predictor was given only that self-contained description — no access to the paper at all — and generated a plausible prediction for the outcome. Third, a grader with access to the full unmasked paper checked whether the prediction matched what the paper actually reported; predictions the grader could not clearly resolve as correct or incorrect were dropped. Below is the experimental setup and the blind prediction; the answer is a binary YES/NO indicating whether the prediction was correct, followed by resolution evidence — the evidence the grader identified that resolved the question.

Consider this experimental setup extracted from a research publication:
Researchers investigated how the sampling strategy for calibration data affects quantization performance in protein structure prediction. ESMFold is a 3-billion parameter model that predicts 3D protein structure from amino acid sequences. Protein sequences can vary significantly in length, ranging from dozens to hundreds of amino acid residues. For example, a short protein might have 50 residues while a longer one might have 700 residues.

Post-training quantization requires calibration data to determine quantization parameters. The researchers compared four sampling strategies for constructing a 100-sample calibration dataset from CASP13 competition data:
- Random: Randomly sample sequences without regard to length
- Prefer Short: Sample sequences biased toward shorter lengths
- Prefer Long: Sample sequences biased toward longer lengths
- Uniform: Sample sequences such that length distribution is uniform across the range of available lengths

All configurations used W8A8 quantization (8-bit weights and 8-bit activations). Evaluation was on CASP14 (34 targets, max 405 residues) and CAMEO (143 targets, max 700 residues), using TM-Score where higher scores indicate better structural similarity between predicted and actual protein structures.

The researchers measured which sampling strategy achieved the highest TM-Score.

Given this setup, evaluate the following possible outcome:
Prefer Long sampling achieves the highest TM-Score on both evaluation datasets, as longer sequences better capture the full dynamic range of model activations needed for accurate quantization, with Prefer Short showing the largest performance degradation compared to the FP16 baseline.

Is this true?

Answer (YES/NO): NO